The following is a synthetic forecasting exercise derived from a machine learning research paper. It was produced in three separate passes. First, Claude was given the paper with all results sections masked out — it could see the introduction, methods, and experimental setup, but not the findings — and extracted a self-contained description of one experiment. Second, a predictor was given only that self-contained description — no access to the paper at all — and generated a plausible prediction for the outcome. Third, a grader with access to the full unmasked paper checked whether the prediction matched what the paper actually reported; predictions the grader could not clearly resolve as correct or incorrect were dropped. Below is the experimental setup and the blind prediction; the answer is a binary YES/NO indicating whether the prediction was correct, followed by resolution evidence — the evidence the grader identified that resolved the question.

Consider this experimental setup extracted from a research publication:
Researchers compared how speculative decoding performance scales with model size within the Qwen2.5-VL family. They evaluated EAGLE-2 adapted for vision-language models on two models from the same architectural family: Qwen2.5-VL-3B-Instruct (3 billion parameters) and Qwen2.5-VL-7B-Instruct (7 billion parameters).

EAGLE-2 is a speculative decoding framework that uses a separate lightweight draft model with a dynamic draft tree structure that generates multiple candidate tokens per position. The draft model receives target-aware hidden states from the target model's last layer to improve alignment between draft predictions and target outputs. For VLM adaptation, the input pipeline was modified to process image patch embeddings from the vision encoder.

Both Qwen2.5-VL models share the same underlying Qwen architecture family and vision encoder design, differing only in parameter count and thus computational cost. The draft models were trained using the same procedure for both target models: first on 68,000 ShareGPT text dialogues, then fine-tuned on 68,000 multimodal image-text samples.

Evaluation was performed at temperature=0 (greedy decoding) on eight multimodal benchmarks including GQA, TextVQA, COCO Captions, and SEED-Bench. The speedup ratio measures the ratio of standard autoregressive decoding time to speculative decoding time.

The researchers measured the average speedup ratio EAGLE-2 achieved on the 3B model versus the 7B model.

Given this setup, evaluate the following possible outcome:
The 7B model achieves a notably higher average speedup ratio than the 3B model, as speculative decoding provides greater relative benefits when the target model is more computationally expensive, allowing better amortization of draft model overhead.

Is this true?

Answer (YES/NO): NO